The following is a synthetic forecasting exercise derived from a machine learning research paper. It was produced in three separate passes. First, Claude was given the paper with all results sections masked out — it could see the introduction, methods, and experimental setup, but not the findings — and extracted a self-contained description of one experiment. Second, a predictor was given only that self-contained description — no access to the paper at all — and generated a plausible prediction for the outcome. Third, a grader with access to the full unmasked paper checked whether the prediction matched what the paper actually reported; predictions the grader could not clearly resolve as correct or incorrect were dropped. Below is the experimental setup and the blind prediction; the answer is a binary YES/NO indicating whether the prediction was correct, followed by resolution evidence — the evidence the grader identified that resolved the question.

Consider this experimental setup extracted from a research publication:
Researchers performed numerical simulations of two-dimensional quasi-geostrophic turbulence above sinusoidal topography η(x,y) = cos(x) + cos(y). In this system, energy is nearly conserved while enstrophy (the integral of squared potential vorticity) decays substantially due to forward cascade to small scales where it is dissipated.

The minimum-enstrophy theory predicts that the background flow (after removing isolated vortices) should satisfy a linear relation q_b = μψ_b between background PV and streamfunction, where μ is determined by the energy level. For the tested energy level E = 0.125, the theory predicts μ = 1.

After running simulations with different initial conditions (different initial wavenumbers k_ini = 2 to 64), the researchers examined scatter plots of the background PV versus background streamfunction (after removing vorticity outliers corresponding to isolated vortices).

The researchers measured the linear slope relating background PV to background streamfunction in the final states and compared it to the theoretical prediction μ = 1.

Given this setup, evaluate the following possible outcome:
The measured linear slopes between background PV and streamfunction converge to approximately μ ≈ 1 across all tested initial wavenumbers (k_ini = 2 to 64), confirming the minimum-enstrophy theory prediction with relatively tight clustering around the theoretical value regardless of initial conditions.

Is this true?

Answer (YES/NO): NO